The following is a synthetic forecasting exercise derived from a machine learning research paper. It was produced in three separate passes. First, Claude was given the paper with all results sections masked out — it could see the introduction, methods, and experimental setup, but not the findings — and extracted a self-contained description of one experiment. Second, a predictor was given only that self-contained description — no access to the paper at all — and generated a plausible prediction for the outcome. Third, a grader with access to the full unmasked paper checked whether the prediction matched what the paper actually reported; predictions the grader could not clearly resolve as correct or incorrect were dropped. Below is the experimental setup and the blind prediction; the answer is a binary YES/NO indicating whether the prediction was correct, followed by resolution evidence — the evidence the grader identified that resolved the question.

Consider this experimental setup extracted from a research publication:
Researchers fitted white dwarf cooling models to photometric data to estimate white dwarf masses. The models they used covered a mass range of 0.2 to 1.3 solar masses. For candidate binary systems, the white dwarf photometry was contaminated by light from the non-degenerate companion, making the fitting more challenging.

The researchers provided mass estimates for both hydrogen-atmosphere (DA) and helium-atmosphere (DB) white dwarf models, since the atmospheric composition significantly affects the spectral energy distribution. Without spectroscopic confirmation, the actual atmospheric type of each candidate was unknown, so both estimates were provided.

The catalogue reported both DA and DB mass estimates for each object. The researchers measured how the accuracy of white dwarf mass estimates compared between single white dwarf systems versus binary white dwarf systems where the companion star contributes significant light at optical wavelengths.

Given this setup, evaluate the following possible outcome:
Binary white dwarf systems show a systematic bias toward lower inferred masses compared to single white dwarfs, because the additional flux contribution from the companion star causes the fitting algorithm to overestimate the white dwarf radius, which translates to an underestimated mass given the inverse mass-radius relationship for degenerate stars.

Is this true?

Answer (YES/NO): NO